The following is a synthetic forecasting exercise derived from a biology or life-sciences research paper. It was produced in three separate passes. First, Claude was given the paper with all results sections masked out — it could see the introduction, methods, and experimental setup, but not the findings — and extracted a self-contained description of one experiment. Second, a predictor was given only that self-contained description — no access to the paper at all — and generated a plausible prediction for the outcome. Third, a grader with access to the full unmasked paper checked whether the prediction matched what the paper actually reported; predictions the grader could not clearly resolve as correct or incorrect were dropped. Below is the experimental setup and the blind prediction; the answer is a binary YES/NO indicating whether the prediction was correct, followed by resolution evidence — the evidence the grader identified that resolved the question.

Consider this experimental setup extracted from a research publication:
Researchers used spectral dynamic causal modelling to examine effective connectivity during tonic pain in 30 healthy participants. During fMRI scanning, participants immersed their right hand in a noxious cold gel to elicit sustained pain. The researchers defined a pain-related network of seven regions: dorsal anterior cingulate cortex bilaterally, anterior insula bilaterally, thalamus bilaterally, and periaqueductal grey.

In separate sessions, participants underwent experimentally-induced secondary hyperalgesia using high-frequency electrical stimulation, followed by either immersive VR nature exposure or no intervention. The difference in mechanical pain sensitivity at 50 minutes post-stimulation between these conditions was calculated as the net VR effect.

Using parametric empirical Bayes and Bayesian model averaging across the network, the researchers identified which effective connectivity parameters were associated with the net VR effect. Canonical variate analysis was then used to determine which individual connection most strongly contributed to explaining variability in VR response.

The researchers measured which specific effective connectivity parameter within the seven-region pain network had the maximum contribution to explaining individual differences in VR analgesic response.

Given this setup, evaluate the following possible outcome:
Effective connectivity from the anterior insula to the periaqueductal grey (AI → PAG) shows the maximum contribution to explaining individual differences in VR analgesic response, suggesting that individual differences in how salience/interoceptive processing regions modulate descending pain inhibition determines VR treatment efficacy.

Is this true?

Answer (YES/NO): NO